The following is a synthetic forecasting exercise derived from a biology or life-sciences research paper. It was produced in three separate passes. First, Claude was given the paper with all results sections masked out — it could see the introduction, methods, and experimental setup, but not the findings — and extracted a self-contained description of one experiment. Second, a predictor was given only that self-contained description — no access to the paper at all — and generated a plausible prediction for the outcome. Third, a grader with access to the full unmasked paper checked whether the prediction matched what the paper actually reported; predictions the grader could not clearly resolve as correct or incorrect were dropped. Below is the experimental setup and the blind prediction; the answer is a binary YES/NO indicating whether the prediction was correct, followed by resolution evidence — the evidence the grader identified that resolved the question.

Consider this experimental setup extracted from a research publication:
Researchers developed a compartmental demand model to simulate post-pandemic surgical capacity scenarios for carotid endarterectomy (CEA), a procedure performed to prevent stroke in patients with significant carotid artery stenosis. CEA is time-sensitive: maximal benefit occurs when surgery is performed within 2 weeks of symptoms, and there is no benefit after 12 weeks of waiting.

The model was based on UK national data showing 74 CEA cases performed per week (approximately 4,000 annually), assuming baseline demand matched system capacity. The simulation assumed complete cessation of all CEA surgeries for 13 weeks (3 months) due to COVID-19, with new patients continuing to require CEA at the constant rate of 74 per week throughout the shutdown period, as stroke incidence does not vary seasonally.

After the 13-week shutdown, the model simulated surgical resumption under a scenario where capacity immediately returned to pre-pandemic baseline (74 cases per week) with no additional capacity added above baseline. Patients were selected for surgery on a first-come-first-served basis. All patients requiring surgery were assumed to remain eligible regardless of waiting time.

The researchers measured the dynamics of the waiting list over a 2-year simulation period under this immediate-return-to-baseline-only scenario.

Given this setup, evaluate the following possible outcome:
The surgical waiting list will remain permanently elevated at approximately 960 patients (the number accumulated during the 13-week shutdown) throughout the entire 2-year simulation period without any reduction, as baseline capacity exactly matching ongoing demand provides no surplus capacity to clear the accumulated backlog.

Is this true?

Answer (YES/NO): YES